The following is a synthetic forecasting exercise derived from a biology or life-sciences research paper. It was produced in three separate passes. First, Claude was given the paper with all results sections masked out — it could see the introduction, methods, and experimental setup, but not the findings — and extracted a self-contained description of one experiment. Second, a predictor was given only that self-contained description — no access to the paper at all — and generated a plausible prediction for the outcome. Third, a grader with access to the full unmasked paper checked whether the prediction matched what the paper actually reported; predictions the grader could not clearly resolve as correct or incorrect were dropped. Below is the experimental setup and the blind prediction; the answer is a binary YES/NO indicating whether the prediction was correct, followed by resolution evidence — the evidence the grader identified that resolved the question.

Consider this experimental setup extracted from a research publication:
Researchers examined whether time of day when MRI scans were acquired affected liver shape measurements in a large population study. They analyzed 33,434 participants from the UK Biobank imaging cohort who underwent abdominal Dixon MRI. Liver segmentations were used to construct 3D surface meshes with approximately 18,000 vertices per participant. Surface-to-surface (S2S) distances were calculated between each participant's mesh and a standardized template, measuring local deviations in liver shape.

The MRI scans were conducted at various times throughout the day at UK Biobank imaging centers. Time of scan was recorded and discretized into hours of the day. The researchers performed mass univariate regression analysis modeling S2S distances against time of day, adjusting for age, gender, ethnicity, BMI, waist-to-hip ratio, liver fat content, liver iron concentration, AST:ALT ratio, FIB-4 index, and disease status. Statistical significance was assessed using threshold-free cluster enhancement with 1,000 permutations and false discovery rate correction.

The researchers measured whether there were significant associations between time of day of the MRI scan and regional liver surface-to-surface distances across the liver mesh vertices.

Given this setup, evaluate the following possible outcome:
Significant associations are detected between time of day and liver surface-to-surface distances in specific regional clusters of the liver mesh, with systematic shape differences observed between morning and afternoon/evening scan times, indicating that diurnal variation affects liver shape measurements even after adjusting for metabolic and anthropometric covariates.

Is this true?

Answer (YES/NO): NO